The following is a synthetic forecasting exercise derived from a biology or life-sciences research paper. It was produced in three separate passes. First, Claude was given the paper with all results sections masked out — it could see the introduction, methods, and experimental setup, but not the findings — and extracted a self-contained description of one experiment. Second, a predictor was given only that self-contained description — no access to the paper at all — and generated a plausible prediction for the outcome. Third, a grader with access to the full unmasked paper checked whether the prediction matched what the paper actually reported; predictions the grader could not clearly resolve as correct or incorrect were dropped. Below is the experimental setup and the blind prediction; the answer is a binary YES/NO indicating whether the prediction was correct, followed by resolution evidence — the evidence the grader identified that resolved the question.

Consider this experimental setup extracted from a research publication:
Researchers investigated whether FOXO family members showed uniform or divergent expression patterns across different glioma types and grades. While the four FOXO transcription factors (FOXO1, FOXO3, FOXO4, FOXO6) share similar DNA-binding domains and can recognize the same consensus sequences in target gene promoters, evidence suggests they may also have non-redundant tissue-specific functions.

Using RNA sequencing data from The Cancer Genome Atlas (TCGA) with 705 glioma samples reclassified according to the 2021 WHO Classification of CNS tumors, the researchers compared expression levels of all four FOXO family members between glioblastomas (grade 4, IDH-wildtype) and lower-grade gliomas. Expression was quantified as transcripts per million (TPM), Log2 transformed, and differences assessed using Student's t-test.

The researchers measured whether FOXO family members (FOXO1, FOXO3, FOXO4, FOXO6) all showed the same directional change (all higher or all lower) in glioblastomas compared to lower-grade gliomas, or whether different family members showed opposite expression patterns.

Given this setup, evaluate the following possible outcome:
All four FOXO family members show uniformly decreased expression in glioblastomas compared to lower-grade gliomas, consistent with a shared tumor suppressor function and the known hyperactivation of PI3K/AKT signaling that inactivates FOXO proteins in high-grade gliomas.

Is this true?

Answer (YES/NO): NO